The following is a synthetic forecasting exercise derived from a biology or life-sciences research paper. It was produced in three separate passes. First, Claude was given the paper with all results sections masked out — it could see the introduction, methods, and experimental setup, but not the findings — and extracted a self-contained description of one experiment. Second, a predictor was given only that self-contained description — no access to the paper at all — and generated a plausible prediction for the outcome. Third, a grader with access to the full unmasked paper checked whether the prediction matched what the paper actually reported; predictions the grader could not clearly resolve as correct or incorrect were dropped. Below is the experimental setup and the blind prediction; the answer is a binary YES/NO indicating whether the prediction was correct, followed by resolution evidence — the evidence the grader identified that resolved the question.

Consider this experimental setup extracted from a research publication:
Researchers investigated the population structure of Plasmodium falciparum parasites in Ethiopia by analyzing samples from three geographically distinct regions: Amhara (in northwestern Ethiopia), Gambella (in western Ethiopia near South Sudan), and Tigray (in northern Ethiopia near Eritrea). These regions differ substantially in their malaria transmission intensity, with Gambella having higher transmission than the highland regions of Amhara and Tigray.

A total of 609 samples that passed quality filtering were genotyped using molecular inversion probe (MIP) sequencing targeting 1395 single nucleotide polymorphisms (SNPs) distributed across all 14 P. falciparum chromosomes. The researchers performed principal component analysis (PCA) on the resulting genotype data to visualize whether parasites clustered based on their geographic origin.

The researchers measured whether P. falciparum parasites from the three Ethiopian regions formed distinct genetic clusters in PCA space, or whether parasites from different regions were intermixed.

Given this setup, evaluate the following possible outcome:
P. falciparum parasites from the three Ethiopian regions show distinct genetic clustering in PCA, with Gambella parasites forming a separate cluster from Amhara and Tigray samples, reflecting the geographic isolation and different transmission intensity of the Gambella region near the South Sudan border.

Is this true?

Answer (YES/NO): NO